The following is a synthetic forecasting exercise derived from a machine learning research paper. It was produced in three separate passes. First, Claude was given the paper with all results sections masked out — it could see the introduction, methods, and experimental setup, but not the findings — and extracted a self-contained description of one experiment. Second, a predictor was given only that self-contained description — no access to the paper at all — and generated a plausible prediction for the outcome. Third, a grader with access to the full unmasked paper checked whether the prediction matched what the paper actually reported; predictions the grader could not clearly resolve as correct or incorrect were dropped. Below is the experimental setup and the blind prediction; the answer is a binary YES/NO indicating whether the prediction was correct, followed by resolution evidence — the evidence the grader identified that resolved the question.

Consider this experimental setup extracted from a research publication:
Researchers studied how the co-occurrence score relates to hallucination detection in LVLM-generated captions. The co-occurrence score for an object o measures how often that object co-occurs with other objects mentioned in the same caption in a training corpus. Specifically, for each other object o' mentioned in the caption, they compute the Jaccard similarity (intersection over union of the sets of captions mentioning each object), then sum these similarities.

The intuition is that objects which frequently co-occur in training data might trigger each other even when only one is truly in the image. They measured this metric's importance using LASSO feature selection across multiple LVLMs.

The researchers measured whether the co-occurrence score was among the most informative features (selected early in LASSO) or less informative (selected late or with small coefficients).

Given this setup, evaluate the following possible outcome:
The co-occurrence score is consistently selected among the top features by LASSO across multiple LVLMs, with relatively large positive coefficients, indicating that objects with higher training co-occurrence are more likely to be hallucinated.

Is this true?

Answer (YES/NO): NO